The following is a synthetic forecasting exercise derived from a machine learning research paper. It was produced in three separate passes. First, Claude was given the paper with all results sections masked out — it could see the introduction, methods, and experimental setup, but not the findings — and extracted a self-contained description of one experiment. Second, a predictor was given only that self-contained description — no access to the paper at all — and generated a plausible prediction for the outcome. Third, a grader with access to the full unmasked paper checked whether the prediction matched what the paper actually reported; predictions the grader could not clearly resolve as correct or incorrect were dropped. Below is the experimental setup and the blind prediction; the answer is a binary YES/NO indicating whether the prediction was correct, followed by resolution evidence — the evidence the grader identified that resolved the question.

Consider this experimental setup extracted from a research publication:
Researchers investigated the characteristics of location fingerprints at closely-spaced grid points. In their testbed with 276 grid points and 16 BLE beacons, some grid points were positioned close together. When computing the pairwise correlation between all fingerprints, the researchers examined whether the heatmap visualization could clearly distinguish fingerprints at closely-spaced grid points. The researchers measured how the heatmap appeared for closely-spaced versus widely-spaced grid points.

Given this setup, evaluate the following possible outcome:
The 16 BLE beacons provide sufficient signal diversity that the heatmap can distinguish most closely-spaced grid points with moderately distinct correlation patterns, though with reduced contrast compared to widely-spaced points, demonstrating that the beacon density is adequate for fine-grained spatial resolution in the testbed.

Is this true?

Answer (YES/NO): NO